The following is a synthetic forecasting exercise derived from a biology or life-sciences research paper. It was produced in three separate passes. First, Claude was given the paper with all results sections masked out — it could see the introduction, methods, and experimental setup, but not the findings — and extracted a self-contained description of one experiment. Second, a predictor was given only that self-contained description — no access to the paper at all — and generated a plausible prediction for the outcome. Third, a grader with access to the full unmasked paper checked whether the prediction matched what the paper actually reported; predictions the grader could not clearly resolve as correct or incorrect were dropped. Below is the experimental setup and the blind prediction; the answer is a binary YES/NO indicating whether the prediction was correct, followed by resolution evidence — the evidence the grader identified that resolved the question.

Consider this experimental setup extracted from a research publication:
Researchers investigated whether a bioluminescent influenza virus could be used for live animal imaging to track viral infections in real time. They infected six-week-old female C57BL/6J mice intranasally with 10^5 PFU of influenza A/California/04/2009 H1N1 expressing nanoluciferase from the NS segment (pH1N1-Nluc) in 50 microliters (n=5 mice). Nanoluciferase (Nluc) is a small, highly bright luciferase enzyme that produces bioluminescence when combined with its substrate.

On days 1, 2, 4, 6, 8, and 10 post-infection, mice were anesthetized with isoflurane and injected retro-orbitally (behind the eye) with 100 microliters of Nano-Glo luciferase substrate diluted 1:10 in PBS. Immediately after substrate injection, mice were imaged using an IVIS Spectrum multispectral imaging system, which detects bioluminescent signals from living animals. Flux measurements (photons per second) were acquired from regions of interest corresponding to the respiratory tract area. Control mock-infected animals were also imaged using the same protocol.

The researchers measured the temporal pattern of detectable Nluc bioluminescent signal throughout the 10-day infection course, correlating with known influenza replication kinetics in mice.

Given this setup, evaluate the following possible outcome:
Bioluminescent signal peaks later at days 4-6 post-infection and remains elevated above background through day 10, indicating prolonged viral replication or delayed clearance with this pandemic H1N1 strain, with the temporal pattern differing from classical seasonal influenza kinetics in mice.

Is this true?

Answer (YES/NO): NO